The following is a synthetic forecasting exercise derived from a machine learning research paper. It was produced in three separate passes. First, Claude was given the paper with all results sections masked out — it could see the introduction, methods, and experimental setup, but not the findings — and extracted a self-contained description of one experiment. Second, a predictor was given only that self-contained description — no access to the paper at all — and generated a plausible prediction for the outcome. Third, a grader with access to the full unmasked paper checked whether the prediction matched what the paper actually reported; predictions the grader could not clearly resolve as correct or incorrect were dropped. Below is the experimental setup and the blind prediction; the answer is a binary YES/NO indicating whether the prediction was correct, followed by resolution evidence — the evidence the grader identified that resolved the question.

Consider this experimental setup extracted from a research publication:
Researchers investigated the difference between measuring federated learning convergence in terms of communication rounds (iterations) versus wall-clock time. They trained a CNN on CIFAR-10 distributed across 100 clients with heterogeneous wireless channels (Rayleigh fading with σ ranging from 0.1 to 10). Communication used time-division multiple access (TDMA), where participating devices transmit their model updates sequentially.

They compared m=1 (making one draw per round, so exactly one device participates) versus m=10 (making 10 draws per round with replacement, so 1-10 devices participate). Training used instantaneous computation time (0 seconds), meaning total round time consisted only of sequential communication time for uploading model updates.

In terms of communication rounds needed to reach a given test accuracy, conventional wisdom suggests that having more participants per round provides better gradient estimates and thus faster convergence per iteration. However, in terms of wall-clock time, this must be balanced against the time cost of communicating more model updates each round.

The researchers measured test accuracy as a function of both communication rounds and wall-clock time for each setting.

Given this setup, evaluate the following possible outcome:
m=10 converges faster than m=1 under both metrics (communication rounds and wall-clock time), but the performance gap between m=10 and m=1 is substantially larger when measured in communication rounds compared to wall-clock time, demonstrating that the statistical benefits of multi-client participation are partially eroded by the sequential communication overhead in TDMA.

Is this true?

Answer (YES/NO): NO